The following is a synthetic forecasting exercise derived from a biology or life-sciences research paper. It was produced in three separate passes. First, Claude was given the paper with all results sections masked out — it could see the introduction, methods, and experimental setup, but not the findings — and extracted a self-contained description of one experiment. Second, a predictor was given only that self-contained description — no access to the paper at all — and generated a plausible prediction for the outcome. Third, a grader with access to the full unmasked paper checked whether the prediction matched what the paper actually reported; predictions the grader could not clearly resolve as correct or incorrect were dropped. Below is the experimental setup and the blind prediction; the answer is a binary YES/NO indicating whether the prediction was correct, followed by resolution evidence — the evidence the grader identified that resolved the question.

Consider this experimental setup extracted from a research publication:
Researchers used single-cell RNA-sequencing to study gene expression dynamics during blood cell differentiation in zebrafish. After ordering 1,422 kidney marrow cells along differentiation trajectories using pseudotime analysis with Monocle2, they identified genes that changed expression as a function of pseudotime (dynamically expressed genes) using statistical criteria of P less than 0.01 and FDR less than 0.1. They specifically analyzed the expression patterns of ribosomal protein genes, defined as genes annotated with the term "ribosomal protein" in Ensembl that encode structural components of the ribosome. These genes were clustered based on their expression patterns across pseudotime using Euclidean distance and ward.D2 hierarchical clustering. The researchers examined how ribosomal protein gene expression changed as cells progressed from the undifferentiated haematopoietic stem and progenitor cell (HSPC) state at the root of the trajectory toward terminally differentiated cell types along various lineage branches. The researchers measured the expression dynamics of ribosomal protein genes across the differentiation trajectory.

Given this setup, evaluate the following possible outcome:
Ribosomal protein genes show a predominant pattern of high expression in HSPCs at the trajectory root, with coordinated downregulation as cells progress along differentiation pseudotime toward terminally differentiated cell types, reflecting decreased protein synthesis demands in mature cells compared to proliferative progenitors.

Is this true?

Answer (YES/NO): YES